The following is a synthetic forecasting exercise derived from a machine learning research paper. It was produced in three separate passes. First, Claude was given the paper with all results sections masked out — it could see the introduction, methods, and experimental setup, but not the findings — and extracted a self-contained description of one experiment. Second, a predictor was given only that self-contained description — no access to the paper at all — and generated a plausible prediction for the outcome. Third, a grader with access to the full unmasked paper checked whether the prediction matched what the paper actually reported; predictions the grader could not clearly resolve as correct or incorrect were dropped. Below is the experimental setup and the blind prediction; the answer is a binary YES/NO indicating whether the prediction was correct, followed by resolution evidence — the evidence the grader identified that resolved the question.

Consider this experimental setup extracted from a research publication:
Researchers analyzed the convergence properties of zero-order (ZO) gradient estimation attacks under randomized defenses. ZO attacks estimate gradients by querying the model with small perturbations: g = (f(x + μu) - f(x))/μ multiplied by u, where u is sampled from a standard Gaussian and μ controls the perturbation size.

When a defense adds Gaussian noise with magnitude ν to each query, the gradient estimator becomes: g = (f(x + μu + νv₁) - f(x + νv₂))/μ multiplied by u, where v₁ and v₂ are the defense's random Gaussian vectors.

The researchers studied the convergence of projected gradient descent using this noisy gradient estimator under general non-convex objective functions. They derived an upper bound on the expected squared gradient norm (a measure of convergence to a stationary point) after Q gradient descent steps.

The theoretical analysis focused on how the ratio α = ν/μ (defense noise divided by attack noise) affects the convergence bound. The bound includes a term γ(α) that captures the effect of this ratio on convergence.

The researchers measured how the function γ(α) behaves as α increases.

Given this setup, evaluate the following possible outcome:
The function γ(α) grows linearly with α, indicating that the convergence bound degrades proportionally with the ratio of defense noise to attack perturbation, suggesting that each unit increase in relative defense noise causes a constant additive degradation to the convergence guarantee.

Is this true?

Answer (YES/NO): YES